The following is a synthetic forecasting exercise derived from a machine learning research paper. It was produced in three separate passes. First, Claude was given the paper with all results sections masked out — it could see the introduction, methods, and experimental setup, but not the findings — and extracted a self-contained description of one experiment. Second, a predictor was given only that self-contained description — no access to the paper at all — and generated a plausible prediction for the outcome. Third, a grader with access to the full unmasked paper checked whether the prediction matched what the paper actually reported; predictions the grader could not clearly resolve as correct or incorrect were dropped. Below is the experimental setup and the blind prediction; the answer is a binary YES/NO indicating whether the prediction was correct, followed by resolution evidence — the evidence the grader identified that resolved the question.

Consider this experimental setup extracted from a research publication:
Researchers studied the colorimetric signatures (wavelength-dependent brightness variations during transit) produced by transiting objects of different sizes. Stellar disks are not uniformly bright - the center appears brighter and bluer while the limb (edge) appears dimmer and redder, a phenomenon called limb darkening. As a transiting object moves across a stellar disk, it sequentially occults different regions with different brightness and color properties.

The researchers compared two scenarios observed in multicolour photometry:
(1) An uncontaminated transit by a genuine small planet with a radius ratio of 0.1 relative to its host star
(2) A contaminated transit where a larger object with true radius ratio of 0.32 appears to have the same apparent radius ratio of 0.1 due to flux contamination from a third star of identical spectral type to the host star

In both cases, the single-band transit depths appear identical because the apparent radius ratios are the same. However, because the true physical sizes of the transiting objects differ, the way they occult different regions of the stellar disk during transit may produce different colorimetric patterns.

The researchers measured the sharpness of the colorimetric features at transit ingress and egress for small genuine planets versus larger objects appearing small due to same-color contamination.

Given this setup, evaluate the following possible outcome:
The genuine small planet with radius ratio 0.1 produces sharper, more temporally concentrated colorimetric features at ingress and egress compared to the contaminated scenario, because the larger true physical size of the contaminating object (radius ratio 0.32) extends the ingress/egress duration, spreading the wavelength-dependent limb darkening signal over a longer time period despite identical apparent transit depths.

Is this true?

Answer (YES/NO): YES